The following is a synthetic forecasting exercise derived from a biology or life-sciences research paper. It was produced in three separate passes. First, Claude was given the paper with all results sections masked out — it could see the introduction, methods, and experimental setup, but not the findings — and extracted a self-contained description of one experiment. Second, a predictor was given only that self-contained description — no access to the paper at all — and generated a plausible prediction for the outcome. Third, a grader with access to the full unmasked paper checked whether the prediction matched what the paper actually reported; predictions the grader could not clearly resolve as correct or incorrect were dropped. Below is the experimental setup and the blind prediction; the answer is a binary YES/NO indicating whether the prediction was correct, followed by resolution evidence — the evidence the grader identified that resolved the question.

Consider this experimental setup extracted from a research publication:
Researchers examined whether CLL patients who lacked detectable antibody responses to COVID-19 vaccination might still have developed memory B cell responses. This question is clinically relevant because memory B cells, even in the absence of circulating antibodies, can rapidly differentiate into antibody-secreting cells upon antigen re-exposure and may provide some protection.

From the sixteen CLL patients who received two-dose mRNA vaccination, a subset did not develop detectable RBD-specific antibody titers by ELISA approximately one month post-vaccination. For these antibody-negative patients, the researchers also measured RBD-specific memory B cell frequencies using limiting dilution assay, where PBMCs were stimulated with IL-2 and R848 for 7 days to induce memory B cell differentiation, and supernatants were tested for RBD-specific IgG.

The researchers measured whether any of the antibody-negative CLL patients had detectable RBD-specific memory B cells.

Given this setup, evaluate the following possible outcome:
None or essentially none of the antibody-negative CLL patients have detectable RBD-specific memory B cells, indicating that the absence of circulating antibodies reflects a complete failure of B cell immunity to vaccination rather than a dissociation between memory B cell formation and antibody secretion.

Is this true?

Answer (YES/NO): YES